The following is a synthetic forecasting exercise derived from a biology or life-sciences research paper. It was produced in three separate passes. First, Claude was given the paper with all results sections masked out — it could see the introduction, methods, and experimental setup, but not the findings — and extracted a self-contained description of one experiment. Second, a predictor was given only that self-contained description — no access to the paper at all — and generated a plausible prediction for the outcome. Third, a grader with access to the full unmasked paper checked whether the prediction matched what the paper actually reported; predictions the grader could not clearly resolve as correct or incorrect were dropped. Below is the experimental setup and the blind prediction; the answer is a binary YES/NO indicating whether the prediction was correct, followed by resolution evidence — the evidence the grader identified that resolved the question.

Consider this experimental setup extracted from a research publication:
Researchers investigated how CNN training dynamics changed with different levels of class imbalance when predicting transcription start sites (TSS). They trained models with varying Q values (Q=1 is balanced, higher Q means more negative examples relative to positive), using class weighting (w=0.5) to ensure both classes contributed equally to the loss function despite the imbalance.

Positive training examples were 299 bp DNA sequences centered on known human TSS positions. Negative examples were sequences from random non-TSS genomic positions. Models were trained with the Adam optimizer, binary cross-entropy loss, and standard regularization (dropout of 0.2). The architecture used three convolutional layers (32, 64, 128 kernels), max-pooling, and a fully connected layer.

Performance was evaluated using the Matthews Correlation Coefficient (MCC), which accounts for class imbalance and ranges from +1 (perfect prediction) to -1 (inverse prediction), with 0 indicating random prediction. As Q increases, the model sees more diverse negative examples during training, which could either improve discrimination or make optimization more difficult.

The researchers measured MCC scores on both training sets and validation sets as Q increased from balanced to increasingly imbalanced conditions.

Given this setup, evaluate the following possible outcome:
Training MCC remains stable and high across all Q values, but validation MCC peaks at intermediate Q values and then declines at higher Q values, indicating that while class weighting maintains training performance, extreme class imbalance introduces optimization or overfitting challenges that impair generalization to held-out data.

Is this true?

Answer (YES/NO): NO